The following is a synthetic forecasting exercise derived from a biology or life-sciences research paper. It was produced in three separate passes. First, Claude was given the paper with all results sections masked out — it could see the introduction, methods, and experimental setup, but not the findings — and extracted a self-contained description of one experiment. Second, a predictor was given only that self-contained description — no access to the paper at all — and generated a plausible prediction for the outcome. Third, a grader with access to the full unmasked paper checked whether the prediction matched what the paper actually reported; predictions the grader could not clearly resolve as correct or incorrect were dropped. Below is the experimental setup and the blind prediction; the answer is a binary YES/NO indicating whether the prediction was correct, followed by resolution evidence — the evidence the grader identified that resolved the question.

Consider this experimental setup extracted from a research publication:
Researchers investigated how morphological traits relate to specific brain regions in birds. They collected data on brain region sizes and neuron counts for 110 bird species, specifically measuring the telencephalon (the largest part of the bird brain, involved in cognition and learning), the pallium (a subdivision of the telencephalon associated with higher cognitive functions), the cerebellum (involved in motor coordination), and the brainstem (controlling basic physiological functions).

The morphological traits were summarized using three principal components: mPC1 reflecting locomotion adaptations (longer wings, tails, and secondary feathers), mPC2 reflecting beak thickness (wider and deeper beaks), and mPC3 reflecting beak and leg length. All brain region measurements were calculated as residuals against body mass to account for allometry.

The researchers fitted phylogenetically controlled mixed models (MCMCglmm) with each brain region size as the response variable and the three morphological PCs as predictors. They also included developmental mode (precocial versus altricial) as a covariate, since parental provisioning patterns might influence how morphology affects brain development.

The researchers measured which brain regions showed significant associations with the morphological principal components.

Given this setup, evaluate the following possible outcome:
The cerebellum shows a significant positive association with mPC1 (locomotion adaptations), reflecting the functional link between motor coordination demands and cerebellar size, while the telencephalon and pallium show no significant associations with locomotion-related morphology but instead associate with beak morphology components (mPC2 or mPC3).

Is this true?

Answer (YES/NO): YES